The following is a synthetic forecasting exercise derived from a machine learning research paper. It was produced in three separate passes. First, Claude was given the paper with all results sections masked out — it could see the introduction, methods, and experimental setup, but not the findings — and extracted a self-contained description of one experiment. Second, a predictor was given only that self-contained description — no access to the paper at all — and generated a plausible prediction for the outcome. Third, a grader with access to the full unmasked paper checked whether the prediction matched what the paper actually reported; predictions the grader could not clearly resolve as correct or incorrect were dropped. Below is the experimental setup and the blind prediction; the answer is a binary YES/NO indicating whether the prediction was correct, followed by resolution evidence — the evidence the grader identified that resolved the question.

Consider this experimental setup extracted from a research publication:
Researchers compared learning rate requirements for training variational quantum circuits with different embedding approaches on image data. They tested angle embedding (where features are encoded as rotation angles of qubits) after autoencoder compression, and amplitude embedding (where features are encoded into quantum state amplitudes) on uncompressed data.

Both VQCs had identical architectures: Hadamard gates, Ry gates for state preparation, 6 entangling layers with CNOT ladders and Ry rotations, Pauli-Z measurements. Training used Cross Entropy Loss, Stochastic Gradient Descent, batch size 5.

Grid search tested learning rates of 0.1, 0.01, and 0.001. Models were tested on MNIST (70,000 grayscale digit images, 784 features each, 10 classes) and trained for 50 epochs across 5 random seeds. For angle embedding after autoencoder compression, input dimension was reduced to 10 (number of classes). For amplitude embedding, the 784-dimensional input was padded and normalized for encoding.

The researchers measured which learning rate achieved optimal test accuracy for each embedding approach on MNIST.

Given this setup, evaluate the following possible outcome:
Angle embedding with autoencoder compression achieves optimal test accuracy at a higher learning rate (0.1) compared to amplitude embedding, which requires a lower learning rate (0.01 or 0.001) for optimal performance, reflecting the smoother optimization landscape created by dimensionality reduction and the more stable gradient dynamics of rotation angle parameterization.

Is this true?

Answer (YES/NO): NO